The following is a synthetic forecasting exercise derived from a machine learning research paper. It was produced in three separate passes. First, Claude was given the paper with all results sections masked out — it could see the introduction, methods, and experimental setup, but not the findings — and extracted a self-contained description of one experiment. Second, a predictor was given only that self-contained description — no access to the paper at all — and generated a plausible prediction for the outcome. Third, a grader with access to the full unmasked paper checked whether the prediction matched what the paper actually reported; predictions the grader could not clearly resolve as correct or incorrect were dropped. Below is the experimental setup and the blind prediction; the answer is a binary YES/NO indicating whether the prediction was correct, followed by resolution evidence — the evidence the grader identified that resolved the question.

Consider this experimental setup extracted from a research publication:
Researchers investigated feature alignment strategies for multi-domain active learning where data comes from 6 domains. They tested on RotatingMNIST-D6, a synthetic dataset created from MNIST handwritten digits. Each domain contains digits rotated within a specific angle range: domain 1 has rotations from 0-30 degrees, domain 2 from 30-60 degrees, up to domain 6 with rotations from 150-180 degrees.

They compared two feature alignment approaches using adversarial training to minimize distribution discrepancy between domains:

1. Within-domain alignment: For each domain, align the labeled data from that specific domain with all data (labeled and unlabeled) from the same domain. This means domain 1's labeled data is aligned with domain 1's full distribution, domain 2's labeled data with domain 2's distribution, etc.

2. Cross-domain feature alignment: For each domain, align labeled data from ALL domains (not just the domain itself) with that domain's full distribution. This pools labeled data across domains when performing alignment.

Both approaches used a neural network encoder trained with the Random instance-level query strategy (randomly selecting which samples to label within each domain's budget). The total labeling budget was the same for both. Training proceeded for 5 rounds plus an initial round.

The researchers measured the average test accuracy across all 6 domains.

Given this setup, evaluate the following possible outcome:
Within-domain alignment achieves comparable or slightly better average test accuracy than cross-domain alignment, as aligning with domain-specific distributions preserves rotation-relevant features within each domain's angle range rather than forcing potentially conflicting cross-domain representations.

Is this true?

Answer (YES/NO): NO